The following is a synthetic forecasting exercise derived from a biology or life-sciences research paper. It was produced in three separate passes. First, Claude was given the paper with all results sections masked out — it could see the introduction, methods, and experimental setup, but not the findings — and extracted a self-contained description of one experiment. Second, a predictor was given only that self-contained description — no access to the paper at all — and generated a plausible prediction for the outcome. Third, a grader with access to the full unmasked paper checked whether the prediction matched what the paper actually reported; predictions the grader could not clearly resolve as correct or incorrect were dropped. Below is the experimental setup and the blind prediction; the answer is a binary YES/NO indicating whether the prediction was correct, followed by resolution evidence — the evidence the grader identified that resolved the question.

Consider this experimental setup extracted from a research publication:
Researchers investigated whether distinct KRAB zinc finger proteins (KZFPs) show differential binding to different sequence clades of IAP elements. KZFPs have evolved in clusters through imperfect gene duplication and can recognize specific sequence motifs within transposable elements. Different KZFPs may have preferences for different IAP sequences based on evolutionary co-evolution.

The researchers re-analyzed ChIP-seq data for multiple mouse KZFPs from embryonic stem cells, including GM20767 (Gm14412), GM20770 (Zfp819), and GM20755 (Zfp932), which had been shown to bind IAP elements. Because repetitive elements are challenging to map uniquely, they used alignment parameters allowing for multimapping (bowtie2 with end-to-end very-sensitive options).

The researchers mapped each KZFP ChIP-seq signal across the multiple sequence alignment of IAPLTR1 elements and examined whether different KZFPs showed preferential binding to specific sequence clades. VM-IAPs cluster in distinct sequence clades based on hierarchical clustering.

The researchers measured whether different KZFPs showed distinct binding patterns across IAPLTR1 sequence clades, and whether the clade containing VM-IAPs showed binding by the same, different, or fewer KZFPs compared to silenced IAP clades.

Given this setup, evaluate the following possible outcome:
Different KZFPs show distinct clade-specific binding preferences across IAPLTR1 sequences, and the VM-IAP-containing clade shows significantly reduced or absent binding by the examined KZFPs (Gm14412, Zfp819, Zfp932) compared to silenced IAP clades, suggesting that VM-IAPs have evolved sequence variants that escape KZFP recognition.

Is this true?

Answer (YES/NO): YES